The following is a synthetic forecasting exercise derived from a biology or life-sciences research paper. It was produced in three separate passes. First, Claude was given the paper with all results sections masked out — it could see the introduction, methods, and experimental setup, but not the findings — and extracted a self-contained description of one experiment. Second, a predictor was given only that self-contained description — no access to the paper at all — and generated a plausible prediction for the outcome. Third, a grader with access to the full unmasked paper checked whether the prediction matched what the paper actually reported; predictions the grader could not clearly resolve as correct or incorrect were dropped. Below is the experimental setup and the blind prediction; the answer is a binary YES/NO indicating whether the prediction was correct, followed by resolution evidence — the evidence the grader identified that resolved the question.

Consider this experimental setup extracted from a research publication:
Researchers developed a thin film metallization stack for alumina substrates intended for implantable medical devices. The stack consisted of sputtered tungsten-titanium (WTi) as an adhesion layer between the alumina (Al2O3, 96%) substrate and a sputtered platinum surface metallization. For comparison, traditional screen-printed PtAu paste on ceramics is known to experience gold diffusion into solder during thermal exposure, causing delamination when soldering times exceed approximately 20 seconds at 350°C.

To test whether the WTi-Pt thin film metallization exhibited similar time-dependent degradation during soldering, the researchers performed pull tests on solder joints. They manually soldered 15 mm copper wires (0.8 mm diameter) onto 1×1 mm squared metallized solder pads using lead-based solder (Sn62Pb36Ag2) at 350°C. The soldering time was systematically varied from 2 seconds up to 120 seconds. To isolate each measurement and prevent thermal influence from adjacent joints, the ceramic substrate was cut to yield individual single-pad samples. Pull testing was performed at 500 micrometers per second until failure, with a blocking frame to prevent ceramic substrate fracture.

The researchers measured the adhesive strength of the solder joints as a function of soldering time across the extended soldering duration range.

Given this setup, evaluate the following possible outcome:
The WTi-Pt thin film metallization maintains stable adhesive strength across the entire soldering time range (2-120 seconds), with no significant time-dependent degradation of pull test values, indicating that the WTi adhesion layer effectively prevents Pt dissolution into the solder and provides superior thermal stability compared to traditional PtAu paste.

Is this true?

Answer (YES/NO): YES